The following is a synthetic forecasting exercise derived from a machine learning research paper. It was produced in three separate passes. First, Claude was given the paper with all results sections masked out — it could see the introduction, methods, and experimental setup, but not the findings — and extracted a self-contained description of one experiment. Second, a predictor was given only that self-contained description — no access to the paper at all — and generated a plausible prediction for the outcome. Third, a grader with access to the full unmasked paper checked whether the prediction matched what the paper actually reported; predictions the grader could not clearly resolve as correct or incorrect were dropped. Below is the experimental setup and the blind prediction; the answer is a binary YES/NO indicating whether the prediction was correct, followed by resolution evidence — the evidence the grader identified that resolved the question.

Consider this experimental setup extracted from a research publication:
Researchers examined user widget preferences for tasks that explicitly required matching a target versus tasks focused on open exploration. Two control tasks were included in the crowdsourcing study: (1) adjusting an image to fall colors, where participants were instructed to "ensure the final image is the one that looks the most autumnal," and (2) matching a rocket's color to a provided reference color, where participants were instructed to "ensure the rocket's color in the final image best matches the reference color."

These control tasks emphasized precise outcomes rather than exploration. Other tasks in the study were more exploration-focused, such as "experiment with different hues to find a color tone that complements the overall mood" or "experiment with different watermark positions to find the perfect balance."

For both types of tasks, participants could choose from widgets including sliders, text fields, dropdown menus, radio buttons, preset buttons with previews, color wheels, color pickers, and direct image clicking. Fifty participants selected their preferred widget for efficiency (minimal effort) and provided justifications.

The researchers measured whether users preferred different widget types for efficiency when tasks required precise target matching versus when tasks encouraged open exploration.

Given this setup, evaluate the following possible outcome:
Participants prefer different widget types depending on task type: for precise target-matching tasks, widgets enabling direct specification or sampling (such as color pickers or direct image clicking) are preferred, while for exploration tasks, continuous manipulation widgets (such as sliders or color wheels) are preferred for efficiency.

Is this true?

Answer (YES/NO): NO